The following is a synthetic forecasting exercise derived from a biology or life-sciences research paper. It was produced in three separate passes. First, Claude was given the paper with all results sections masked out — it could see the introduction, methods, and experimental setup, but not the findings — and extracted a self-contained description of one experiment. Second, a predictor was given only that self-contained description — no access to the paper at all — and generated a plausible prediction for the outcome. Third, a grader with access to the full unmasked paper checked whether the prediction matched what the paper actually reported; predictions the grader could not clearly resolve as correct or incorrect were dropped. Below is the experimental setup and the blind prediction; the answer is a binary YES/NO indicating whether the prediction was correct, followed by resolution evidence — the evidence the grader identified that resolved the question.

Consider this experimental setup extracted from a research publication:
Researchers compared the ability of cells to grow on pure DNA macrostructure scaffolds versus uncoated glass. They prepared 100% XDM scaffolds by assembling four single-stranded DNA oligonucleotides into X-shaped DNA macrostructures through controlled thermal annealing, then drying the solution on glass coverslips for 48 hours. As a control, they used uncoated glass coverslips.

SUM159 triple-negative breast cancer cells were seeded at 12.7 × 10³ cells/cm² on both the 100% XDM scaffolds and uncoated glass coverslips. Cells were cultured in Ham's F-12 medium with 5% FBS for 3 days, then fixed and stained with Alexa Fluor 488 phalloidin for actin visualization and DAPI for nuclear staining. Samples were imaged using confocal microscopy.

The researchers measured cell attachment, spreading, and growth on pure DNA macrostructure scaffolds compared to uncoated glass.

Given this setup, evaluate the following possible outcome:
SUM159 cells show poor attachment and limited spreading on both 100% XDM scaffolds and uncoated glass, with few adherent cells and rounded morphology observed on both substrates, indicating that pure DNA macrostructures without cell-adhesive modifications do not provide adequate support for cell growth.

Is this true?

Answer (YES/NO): NO